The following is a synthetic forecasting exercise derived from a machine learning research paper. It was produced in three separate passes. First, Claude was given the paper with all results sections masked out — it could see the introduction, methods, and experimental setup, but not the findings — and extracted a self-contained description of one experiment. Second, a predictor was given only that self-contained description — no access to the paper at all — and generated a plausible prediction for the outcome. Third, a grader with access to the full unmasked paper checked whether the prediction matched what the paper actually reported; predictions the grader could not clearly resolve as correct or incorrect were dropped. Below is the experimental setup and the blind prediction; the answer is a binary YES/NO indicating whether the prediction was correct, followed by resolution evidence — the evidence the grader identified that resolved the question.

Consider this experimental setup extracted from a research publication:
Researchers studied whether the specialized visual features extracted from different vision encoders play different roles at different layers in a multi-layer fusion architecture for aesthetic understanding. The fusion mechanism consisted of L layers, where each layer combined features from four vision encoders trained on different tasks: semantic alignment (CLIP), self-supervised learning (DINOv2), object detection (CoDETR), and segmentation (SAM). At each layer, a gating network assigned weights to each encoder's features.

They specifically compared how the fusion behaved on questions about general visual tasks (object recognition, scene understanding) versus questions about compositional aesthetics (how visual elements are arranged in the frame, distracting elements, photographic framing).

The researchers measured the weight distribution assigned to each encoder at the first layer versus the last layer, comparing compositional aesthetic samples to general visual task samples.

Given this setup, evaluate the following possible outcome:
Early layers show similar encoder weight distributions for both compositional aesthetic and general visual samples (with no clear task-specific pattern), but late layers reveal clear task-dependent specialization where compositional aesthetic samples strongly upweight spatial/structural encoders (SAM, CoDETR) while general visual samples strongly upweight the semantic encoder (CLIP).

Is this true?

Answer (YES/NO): NO